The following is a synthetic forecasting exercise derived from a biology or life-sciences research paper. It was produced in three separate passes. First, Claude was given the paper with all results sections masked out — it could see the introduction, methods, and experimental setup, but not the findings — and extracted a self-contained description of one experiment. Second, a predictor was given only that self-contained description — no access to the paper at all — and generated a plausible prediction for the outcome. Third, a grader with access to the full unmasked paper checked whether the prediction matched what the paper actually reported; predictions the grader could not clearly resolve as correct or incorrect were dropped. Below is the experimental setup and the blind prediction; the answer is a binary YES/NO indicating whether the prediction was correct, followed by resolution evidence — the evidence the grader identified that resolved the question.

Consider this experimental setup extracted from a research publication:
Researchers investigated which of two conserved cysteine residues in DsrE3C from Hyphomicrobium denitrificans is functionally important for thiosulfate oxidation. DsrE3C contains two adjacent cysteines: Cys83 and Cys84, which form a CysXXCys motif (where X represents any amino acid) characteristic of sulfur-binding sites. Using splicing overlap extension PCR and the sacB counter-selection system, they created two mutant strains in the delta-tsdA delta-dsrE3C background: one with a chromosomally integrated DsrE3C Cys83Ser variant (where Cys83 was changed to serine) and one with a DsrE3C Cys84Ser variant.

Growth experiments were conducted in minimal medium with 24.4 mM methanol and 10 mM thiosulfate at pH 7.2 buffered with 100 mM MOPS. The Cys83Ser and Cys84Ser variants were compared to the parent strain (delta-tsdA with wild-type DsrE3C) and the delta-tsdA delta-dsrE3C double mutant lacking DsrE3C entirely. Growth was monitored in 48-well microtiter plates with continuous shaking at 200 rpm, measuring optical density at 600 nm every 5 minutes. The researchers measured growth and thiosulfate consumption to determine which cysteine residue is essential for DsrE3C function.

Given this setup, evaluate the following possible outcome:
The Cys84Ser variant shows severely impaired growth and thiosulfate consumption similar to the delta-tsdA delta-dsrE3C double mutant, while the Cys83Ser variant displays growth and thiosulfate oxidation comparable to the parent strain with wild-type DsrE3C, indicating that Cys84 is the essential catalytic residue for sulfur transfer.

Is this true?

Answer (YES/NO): NO